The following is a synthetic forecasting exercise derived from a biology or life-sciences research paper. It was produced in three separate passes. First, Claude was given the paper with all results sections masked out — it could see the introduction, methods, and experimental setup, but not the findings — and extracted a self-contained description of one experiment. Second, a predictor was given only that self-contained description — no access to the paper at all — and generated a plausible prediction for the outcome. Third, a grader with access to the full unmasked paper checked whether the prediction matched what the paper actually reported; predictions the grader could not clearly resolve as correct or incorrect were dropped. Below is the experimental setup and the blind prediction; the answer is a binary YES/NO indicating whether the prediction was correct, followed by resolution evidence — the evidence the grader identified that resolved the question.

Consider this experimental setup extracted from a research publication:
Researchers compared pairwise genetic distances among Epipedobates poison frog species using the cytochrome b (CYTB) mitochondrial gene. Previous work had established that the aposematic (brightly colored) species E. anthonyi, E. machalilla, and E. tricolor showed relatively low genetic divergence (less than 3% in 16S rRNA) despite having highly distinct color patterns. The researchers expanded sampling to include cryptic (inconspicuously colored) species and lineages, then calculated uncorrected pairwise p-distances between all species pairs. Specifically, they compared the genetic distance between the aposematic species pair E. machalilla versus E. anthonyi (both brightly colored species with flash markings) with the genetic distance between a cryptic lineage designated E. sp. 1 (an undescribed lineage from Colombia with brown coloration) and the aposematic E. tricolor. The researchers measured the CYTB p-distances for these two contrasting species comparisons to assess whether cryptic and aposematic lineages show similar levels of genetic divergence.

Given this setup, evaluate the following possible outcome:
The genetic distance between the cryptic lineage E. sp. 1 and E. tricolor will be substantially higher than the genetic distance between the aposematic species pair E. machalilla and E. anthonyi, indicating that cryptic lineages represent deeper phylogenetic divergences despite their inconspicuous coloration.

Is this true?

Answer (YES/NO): YES